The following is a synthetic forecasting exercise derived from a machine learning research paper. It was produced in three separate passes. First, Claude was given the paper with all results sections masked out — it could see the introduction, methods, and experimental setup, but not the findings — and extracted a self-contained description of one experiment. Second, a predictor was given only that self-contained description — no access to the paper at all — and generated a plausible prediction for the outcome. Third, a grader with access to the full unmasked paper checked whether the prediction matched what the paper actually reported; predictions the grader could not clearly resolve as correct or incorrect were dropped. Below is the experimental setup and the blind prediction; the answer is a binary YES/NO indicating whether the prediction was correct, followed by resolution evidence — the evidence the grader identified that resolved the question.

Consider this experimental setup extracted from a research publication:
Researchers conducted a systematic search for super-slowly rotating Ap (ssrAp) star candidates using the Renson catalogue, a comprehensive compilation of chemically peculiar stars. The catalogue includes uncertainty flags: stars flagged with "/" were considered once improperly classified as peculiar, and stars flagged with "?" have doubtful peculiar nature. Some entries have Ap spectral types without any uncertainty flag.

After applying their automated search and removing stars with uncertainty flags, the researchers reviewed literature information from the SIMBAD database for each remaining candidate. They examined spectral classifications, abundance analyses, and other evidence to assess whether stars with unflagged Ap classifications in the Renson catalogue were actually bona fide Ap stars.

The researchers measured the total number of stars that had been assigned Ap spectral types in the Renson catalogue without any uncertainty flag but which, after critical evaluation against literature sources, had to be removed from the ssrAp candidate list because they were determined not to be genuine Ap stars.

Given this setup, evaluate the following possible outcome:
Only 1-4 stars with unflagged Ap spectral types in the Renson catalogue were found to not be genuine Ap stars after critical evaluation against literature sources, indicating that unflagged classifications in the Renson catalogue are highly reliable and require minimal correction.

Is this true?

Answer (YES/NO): NO